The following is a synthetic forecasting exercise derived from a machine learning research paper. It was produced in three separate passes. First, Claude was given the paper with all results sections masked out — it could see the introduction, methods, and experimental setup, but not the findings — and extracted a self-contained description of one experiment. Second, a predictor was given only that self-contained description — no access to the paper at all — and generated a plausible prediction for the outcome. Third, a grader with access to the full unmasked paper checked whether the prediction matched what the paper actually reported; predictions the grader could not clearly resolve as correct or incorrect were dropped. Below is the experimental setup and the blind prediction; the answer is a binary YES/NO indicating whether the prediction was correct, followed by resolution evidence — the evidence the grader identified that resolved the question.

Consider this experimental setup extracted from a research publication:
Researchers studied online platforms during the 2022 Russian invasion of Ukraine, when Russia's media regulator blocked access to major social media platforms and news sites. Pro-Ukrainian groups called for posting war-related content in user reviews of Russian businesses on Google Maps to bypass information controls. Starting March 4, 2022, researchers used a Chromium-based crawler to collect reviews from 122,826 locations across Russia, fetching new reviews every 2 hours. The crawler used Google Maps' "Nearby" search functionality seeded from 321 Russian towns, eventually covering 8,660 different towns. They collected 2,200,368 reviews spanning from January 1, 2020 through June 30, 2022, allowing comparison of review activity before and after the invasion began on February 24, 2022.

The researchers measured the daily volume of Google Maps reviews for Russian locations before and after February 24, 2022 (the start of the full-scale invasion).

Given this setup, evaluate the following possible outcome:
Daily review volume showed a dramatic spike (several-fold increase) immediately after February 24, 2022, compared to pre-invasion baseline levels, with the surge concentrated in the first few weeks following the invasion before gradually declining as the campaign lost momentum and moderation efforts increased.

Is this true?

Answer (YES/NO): NO